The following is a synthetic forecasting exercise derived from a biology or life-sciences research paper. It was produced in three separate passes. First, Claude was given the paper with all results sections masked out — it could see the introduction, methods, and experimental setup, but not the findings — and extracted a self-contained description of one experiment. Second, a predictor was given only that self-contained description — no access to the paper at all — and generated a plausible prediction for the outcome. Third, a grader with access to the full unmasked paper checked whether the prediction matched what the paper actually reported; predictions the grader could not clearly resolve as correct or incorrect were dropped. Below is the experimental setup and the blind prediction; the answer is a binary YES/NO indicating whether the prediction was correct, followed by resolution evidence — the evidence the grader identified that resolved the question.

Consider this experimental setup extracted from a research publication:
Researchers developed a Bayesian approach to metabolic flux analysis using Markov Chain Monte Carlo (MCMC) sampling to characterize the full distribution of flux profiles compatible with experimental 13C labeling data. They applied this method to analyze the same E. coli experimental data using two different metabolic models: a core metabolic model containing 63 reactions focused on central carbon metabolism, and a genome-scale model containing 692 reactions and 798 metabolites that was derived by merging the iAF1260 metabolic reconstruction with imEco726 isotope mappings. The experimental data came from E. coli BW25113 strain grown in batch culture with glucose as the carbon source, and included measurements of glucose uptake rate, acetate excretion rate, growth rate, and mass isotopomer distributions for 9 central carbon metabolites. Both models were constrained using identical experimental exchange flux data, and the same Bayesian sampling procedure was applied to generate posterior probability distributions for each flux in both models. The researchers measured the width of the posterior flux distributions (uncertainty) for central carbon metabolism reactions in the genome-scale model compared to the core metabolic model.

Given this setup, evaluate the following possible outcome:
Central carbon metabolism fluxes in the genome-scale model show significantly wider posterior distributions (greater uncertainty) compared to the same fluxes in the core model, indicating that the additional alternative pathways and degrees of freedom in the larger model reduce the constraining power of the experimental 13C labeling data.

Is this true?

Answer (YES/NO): NO